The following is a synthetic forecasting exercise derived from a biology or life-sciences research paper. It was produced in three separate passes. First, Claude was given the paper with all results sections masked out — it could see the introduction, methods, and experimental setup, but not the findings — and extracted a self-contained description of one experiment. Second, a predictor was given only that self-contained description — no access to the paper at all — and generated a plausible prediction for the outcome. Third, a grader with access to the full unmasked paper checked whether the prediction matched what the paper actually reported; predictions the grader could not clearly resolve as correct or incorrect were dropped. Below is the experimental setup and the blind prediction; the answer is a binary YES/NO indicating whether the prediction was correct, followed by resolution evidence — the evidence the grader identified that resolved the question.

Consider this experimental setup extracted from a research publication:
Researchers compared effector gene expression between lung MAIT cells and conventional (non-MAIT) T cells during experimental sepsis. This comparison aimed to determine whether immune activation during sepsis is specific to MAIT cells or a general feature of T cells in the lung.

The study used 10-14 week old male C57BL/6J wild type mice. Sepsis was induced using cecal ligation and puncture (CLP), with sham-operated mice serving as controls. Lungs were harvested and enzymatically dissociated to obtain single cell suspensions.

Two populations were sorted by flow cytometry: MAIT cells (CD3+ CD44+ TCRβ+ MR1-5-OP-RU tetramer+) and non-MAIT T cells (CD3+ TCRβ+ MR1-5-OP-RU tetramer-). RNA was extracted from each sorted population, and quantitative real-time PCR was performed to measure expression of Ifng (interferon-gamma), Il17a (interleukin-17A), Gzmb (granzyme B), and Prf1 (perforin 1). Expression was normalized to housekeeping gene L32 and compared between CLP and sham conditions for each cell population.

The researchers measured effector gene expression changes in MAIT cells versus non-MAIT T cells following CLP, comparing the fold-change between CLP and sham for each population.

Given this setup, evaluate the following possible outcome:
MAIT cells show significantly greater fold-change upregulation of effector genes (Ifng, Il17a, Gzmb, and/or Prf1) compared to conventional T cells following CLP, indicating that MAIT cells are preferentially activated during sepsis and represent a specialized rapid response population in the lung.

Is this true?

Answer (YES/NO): NO